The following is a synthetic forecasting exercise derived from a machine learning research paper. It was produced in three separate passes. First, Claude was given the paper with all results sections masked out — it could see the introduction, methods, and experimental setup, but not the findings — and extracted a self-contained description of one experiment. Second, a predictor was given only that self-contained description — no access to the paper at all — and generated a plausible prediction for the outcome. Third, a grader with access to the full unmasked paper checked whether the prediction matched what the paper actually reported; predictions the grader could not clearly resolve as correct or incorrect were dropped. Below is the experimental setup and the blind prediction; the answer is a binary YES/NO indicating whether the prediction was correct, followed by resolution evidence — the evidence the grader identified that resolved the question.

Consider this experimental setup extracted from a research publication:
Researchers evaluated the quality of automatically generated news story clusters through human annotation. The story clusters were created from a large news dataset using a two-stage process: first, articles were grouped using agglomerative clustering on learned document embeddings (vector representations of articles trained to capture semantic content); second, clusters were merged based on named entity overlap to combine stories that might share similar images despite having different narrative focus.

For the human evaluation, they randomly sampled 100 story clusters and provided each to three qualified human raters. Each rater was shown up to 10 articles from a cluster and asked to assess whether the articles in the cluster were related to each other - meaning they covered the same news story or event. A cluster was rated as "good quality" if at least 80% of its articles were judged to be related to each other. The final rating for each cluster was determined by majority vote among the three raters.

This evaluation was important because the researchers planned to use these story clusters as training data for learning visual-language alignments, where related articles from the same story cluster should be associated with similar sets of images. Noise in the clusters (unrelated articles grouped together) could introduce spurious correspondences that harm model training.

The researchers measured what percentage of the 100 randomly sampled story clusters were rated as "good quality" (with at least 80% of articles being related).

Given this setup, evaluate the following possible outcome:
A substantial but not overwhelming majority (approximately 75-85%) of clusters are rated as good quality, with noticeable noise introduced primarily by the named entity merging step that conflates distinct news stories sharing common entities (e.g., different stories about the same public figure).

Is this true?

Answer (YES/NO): YES